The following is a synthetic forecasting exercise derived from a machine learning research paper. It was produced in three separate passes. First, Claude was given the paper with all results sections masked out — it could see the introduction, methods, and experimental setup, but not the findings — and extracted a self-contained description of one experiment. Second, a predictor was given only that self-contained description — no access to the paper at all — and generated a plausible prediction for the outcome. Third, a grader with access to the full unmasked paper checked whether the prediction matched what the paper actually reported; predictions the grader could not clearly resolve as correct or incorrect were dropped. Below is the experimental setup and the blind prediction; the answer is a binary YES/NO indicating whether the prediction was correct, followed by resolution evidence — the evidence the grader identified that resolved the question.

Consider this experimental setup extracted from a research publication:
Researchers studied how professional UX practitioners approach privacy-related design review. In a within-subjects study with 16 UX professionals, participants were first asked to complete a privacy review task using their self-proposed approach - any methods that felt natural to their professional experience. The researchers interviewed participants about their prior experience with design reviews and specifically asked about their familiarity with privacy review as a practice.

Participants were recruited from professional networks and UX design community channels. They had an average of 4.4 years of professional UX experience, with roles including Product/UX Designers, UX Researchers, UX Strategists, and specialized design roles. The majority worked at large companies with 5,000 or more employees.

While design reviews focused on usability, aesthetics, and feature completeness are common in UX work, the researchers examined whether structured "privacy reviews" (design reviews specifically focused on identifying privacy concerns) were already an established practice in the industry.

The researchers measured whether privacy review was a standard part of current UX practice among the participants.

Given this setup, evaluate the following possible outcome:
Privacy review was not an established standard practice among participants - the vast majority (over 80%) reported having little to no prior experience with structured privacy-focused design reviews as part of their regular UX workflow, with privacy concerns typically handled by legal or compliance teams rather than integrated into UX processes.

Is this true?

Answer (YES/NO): YES